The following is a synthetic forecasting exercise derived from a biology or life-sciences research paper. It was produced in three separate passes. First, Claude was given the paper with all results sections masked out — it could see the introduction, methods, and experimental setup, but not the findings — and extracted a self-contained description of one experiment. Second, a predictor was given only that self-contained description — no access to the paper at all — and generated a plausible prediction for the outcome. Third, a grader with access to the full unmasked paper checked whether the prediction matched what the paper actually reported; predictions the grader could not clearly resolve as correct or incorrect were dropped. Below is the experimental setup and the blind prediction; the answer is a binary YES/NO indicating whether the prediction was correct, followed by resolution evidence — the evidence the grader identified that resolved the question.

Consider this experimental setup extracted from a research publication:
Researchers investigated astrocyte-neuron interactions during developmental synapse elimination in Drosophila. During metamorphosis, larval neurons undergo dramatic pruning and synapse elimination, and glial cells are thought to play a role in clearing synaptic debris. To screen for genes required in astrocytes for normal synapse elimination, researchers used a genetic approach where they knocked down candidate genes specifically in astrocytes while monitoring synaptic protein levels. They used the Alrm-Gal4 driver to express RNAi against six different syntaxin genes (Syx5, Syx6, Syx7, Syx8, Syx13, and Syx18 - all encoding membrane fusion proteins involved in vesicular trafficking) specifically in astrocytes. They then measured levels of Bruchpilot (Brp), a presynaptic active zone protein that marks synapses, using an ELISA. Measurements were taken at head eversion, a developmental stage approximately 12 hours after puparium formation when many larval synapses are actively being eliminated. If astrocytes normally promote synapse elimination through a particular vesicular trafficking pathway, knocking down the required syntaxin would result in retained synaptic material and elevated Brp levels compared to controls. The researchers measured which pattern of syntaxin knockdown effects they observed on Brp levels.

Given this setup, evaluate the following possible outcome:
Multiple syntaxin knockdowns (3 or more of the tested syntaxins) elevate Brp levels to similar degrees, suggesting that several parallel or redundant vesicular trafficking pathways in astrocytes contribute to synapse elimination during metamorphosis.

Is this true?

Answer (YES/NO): NO